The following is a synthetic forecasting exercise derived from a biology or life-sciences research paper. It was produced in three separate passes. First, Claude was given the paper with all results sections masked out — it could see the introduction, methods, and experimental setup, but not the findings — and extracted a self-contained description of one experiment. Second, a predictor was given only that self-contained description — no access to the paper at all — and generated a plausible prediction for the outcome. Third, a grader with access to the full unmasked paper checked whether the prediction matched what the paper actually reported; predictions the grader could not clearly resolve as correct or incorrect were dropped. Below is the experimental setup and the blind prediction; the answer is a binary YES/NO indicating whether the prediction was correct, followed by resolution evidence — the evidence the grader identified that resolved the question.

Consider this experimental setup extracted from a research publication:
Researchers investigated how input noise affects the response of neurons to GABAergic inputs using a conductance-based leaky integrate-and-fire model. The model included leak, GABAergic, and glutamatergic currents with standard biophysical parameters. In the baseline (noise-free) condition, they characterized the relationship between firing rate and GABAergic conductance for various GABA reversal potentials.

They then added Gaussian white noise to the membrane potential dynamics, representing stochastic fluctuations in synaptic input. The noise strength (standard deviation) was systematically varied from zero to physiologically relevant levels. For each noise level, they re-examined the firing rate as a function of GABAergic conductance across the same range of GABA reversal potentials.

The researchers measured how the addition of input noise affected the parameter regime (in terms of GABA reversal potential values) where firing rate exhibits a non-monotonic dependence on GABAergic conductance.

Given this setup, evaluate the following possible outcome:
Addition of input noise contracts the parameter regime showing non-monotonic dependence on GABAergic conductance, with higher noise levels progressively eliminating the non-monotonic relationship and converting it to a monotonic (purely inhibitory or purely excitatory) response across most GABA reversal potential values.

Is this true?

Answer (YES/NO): NO